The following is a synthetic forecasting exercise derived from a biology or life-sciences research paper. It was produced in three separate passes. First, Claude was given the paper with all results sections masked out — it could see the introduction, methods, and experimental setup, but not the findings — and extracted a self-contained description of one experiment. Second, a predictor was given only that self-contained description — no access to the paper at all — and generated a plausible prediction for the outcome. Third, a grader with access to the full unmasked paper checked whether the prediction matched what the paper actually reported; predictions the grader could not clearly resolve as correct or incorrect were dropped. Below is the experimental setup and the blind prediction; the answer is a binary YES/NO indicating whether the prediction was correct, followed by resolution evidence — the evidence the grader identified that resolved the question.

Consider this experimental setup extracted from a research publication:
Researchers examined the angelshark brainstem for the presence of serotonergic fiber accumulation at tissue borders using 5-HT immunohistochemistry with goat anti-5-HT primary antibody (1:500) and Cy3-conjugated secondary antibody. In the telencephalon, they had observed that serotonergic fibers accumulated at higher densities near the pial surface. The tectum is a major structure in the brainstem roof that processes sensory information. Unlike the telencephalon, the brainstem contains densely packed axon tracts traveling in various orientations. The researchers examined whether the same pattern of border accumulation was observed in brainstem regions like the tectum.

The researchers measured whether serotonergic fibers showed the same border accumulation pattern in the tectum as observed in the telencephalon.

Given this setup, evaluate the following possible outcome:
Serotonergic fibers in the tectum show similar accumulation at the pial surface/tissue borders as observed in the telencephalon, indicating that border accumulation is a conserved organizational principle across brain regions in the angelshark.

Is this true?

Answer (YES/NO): NO